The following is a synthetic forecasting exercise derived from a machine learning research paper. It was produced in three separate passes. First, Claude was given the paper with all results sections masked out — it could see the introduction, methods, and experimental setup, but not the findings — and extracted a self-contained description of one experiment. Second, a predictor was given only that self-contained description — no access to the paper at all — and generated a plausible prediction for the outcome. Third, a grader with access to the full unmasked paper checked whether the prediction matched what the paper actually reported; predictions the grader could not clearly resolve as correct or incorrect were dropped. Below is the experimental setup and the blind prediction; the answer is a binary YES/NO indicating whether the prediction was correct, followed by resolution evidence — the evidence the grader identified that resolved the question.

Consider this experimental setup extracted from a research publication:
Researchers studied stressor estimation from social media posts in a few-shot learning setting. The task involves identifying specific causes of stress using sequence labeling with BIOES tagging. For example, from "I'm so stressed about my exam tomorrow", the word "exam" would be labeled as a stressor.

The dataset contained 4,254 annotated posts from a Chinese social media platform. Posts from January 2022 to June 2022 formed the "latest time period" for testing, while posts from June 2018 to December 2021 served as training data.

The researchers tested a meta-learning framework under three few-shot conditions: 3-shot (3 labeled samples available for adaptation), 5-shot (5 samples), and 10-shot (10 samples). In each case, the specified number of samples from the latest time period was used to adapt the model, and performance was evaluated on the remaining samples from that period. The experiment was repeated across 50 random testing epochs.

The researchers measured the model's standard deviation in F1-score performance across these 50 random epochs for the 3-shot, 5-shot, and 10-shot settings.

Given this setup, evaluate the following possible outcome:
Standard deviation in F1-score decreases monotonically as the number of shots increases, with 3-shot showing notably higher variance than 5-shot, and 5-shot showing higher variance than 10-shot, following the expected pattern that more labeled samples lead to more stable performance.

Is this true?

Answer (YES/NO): NO